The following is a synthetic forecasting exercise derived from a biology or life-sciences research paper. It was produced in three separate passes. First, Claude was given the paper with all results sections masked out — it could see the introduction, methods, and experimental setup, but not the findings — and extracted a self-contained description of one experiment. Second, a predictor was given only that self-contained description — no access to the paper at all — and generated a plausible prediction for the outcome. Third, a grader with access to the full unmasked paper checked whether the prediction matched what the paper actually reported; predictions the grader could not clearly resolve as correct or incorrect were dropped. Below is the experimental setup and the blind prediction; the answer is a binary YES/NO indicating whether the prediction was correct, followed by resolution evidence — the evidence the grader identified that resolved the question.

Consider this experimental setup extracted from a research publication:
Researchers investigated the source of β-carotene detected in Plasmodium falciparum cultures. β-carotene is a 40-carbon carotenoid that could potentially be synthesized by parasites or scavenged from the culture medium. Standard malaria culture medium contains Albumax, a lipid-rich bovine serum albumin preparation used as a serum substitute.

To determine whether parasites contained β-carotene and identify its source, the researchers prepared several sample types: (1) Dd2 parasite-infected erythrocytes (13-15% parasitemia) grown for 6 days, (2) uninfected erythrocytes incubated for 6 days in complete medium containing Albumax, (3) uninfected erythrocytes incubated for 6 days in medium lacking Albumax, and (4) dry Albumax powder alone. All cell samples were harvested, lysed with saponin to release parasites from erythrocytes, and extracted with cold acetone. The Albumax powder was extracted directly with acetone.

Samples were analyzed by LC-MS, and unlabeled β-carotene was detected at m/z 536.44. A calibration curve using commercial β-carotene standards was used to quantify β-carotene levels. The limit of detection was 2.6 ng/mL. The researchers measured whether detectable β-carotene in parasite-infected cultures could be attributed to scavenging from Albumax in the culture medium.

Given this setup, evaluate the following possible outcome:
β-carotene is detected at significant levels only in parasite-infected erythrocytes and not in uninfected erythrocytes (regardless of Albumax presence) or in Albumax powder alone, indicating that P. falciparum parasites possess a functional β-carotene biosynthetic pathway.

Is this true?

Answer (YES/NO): NO